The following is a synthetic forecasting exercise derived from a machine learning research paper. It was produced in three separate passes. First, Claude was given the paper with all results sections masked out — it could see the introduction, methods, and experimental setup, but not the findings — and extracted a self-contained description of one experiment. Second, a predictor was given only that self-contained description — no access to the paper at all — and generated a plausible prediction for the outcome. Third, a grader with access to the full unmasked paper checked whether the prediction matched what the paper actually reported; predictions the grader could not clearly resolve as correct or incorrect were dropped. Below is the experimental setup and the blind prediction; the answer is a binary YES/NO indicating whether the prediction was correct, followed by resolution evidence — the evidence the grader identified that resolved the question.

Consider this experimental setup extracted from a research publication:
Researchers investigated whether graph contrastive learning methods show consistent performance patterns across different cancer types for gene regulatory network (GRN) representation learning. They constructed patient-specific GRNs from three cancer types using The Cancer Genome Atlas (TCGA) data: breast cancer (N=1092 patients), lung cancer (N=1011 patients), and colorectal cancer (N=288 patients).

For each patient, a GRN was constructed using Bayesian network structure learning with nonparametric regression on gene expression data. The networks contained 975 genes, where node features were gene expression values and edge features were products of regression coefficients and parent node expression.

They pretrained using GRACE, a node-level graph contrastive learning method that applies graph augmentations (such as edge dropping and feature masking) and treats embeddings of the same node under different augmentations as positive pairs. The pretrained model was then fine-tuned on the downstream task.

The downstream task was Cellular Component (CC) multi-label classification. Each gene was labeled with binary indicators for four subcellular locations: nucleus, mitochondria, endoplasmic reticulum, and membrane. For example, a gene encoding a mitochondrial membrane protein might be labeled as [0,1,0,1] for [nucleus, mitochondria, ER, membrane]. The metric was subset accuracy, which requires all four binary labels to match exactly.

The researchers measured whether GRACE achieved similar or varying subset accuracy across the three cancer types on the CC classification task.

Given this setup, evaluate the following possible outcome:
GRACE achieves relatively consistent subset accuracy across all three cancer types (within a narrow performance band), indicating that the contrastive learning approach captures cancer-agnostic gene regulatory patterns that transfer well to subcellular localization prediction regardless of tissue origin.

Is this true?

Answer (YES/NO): YES